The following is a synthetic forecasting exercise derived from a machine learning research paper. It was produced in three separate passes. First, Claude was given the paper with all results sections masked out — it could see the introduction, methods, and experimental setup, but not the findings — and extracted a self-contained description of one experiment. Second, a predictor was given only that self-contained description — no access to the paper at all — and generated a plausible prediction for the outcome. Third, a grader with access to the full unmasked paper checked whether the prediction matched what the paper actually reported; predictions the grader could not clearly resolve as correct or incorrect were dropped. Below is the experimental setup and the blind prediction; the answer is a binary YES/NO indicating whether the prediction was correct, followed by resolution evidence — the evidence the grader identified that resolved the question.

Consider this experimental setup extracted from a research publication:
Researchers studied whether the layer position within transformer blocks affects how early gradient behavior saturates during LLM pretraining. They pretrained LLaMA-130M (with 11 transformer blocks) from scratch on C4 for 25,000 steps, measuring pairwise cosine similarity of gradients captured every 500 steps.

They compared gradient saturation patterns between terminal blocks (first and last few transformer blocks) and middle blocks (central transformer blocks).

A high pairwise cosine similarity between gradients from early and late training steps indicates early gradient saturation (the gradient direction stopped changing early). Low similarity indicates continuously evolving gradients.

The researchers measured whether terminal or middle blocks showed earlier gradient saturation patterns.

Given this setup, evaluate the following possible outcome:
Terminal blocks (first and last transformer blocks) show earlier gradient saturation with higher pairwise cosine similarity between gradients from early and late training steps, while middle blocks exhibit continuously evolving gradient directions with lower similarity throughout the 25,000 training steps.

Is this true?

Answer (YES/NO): NO